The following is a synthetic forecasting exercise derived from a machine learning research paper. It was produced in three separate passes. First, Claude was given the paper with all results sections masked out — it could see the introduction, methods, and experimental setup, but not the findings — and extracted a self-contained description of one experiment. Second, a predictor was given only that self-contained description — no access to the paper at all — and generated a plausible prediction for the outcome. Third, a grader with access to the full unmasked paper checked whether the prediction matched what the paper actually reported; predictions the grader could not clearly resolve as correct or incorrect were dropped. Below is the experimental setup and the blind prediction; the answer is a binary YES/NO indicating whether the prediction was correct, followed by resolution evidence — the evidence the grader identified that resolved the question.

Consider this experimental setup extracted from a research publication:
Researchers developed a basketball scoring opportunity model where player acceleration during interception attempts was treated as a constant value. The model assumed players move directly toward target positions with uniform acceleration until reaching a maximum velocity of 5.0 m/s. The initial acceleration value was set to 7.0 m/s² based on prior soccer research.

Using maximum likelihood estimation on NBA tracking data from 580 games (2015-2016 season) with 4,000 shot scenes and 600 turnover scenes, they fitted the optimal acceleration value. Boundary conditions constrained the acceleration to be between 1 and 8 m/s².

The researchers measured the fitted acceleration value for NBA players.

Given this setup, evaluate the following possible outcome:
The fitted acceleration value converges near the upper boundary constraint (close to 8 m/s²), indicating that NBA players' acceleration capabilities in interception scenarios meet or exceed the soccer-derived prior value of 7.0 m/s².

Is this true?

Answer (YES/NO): YES